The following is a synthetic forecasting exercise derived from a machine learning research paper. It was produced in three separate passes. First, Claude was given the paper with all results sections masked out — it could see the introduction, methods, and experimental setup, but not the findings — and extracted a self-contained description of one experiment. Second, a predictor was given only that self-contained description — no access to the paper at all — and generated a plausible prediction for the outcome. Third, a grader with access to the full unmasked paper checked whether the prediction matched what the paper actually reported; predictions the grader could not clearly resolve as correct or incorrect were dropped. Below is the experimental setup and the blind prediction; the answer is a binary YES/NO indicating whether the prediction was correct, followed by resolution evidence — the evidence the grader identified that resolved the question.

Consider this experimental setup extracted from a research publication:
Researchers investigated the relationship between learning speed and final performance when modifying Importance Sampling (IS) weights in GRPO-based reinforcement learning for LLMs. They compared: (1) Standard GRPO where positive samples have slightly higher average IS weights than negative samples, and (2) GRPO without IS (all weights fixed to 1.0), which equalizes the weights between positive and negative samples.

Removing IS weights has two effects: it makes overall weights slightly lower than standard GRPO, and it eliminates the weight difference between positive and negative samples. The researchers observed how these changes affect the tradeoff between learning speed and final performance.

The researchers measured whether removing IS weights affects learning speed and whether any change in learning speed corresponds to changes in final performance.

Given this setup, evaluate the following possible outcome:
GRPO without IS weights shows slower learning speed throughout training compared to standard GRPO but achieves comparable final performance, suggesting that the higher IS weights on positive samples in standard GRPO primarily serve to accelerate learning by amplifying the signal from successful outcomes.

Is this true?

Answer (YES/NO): YES